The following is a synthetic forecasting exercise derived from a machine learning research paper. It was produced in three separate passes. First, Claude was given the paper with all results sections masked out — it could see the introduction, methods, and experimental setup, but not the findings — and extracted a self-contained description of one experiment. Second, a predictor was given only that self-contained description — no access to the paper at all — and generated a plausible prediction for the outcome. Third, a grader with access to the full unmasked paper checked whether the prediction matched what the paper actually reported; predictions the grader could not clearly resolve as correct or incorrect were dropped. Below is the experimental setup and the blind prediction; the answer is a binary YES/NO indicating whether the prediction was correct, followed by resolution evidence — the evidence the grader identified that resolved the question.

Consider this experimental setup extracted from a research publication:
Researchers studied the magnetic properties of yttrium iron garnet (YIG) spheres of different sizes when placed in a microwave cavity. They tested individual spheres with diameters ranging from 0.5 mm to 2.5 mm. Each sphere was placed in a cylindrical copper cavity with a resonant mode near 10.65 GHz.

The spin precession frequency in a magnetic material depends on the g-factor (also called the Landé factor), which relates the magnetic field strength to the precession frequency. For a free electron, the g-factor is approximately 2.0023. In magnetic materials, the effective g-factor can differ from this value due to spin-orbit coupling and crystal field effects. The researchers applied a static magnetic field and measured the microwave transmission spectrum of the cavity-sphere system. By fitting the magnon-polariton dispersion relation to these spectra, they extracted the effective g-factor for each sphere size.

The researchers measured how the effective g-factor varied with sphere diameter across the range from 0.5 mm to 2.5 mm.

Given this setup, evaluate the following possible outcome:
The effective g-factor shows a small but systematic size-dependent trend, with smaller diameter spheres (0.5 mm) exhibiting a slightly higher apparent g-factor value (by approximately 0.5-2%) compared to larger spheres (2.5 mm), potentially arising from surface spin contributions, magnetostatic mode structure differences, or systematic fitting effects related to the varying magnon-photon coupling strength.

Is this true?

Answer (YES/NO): NO